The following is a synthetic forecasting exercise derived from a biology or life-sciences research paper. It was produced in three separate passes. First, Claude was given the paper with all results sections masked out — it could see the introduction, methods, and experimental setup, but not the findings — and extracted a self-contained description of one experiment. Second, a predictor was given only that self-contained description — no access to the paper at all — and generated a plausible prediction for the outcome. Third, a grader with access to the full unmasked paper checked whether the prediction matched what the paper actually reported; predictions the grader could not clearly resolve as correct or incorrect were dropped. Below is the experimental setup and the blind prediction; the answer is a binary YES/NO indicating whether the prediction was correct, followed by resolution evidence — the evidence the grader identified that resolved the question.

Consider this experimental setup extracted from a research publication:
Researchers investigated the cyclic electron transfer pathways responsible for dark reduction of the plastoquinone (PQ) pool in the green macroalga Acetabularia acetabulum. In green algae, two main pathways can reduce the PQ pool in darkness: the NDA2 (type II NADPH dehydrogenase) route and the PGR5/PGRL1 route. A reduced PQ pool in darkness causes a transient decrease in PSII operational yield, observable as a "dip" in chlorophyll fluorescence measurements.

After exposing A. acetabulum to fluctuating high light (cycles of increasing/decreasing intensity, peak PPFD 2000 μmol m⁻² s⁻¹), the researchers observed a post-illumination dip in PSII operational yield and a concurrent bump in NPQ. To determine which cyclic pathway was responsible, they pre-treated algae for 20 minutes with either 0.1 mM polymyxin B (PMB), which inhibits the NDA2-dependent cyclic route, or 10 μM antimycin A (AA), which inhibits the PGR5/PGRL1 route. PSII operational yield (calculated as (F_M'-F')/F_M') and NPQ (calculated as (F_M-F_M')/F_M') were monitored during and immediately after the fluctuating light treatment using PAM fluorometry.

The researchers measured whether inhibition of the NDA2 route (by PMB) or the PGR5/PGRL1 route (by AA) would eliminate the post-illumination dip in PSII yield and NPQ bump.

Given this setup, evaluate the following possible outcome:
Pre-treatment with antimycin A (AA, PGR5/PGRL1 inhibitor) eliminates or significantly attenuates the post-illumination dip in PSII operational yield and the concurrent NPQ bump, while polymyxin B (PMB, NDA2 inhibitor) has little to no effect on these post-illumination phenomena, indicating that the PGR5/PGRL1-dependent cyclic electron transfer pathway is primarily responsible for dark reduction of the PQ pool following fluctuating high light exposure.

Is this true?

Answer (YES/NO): NO